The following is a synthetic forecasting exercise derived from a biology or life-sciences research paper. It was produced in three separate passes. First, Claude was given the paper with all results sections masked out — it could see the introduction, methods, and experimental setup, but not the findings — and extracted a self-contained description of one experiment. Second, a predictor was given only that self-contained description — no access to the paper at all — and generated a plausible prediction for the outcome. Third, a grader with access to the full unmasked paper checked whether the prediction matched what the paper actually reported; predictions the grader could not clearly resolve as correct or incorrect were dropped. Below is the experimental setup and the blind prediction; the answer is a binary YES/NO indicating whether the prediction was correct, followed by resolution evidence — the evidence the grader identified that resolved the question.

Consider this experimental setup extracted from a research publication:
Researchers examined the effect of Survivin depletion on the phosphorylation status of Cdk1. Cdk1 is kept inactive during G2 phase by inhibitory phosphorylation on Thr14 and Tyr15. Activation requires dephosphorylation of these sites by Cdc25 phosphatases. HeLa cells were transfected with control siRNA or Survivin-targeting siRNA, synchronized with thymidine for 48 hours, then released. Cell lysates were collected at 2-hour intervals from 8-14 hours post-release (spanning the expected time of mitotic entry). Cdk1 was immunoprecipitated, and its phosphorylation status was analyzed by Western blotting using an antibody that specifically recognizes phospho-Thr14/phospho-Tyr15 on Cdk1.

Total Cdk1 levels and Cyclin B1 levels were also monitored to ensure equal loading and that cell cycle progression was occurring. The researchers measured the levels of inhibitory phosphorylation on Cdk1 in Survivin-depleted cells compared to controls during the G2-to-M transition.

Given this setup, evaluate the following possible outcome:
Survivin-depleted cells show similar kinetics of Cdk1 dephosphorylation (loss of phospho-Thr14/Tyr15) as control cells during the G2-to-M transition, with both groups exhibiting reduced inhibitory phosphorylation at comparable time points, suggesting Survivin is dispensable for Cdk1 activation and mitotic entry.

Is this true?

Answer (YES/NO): NO